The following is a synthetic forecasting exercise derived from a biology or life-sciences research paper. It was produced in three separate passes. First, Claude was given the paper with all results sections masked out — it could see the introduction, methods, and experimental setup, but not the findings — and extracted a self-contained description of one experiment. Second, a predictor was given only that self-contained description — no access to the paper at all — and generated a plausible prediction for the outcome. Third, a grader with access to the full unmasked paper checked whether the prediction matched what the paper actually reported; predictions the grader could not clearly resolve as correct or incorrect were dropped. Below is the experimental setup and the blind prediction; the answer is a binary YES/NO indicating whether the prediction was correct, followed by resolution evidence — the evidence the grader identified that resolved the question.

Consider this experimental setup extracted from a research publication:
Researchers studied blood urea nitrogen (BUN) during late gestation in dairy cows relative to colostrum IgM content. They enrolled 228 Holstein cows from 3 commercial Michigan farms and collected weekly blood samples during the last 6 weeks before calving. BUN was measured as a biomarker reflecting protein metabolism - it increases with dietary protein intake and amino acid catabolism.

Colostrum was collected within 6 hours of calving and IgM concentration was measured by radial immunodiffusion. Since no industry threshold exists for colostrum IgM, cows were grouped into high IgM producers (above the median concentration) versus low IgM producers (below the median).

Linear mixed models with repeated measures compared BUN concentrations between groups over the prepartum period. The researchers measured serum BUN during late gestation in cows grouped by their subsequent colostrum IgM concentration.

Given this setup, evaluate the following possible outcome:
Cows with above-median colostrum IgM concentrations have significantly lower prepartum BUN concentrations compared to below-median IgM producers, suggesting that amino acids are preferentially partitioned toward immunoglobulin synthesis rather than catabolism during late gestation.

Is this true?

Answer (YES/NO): NO